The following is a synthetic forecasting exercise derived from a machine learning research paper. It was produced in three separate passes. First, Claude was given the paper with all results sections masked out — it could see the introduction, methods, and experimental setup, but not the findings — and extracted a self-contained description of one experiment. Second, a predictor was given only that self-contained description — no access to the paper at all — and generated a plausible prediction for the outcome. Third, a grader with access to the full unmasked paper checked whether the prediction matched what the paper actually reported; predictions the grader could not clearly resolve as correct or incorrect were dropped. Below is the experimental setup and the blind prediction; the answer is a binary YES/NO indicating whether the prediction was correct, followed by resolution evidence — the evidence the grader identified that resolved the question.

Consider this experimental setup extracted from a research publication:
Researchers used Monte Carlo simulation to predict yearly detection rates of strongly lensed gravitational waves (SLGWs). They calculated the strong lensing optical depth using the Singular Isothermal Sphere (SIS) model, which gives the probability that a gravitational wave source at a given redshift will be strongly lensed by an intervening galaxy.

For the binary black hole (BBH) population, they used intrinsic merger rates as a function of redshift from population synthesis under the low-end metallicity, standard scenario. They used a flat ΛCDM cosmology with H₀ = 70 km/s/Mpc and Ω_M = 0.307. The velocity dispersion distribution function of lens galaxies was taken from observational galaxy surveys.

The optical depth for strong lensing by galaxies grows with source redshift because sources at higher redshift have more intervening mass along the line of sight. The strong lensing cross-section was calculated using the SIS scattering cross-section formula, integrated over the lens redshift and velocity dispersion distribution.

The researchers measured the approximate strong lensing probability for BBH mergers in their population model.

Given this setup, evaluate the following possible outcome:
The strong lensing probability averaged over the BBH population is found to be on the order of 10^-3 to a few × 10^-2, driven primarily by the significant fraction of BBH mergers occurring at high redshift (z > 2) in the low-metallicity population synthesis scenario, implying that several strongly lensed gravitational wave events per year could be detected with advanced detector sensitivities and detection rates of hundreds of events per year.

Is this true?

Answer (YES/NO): NO